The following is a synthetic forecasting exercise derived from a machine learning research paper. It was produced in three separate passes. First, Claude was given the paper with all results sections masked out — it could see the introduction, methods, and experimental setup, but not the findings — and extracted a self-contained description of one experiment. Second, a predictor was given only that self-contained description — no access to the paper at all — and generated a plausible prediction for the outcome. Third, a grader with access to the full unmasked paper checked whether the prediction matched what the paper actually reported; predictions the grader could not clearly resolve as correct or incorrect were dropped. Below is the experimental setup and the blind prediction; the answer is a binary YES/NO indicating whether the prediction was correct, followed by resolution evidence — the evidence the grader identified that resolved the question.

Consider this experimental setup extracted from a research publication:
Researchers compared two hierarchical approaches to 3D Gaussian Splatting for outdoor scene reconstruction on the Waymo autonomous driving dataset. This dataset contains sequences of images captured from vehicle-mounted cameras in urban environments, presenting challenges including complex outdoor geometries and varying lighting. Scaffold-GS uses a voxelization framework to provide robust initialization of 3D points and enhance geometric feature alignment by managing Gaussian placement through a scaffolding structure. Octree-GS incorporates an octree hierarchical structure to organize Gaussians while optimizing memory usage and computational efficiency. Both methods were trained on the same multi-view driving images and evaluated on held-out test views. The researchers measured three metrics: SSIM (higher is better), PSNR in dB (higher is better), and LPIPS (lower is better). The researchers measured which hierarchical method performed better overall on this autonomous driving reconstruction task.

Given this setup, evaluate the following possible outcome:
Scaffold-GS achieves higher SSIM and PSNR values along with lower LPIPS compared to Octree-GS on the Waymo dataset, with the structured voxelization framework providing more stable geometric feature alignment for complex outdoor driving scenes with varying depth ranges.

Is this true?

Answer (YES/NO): YES